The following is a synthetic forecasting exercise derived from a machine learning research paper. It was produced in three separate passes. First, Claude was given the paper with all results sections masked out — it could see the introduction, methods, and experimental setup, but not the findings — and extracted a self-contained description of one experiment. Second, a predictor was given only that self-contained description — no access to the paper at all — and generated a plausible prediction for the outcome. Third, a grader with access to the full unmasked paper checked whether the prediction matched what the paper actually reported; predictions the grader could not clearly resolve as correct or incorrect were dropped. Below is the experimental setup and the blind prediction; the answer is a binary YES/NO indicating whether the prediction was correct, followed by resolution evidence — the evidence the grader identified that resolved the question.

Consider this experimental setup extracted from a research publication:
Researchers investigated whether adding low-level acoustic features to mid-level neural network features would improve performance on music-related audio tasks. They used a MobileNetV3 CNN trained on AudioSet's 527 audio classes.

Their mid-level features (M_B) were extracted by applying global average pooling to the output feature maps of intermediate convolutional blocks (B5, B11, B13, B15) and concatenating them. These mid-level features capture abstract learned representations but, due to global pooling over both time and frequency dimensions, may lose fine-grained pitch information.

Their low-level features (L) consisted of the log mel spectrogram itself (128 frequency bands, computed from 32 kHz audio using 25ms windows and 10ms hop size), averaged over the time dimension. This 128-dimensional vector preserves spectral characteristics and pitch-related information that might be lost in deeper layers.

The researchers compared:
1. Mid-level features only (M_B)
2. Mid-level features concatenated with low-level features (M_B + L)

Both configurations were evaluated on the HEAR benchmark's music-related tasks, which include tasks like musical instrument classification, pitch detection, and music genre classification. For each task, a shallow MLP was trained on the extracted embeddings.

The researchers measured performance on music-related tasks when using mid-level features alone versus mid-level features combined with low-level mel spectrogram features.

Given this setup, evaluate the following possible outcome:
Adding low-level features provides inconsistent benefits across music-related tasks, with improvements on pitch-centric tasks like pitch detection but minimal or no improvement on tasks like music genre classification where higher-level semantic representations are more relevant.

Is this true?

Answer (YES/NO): NO